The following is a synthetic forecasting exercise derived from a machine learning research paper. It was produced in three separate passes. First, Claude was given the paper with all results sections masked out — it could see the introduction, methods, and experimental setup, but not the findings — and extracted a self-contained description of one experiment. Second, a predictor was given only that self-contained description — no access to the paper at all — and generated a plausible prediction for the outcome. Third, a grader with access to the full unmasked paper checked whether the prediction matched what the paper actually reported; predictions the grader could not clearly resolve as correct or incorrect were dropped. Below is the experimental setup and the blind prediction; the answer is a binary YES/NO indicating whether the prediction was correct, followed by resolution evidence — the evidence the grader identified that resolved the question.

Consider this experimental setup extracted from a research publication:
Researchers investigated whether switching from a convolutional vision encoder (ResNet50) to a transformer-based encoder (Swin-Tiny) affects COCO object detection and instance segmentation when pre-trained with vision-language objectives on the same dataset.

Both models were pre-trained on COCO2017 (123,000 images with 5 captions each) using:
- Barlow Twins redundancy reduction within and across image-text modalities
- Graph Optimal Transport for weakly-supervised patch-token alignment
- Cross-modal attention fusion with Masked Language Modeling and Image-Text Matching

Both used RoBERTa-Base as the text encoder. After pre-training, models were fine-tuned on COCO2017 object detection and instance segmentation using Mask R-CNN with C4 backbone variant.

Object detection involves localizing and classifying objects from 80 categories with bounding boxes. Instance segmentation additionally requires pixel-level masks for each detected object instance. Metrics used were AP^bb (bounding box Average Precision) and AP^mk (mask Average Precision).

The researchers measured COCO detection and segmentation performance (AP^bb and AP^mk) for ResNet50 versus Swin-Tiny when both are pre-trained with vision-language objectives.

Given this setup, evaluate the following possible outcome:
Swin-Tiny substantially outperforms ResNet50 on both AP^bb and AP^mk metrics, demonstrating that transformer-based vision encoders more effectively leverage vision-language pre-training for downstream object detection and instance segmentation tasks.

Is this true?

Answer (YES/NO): NO